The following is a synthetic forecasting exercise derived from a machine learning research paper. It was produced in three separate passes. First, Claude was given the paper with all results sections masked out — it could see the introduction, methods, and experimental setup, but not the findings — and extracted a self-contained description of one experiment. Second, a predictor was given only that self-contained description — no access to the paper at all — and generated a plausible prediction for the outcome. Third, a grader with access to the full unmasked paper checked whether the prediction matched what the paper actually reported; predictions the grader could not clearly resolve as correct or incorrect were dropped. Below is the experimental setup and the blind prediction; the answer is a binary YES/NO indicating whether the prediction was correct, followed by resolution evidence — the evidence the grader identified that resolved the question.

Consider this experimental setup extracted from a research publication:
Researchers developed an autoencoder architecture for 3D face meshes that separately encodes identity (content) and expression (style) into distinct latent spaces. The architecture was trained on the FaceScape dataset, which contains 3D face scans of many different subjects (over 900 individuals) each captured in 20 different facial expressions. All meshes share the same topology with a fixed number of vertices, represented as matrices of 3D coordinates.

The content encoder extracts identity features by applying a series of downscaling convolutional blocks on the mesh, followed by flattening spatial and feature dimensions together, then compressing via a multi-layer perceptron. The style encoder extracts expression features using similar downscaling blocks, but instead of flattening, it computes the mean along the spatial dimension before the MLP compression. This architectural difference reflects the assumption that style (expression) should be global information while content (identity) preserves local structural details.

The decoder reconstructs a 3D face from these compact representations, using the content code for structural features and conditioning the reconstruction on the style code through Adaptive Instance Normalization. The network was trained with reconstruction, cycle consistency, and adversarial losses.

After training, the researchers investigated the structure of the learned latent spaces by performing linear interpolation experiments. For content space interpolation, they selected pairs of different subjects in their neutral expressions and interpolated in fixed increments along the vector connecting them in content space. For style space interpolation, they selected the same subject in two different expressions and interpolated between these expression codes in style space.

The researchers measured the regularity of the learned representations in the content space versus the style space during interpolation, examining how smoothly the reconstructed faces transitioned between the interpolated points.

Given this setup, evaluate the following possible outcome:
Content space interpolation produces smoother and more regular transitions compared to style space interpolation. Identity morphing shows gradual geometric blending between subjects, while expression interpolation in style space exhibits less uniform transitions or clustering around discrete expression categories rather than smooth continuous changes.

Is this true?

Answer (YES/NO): YES